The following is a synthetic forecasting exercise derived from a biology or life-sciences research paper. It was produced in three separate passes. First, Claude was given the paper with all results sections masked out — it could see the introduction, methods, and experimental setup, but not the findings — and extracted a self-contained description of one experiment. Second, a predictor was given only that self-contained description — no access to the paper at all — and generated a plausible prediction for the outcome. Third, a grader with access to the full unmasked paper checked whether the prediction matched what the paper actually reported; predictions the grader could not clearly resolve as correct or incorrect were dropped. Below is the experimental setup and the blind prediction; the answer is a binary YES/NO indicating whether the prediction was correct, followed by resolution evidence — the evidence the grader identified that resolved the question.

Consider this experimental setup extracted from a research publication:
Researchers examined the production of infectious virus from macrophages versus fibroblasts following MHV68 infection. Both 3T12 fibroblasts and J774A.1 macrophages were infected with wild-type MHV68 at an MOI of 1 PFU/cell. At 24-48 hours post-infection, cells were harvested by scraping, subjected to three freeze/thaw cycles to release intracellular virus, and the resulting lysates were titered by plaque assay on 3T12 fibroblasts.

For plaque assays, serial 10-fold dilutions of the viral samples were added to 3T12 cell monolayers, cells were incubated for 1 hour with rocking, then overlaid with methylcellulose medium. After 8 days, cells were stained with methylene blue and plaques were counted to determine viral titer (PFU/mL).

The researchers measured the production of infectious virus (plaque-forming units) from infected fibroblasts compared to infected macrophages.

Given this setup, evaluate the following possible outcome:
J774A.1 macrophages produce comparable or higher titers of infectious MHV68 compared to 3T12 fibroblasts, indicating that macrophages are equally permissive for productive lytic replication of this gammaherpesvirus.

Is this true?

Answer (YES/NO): NO